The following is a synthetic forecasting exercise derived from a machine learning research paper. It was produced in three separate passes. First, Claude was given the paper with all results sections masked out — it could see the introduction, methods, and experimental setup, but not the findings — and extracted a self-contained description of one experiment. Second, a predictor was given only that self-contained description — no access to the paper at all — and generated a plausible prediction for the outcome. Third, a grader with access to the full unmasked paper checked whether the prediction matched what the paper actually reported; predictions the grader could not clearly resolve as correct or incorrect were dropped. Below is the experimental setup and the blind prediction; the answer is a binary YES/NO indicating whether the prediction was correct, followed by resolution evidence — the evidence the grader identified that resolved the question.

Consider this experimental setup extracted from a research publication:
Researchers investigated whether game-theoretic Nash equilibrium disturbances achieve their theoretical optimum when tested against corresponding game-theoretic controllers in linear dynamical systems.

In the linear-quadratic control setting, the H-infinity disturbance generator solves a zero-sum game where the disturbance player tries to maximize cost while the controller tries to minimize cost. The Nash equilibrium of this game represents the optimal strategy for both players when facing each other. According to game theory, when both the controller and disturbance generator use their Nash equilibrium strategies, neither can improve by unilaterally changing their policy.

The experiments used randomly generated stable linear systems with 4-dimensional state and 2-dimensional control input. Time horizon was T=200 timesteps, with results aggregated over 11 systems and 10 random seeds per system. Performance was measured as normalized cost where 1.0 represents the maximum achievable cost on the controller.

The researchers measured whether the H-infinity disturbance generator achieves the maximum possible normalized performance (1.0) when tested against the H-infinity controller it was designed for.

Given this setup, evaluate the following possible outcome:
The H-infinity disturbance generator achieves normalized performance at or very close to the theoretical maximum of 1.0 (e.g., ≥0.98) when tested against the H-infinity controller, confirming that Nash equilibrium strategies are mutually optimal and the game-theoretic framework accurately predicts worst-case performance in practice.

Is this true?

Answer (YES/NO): YES